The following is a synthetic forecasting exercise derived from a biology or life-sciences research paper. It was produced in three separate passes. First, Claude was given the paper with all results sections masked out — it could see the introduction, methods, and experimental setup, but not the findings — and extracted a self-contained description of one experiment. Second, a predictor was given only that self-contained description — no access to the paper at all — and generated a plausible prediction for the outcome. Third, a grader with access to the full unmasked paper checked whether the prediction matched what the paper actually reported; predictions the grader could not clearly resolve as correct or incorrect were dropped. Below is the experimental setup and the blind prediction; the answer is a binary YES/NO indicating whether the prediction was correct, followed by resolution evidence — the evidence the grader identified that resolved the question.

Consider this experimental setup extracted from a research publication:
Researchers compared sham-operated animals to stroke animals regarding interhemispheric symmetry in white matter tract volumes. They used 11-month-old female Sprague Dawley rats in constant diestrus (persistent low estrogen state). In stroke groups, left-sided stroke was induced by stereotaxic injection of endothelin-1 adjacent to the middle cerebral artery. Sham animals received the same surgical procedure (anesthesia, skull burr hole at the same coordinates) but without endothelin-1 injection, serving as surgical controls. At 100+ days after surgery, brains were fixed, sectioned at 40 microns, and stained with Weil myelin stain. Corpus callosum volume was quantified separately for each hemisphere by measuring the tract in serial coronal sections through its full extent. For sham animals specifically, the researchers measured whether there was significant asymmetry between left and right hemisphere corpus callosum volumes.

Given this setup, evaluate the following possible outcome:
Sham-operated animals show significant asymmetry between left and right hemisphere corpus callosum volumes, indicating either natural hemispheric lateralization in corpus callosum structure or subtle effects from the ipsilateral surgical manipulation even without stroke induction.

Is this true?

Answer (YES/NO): NO